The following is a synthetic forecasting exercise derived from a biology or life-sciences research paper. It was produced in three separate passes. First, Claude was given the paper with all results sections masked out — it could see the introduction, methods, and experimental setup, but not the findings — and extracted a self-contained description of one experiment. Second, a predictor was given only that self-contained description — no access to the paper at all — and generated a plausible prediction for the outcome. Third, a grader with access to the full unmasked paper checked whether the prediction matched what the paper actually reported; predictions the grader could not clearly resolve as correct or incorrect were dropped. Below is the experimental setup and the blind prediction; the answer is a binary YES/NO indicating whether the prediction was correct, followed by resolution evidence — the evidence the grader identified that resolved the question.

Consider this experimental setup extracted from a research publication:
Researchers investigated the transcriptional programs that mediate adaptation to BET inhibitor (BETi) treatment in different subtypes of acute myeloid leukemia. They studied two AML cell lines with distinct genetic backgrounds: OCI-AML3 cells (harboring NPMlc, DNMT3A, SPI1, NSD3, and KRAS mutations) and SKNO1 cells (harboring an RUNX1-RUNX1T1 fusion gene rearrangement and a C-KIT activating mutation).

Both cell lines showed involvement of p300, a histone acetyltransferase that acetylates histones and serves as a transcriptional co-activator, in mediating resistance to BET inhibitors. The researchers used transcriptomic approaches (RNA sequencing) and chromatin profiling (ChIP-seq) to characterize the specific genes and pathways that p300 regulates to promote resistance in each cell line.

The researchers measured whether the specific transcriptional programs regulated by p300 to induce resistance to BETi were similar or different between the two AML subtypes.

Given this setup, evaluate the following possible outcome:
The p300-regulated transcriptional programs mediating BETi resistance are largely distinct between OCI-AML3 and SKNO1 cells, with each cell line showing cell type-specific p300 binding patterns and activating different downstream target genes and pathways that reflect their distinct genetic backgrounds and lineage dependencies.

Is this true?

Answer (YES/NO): YES